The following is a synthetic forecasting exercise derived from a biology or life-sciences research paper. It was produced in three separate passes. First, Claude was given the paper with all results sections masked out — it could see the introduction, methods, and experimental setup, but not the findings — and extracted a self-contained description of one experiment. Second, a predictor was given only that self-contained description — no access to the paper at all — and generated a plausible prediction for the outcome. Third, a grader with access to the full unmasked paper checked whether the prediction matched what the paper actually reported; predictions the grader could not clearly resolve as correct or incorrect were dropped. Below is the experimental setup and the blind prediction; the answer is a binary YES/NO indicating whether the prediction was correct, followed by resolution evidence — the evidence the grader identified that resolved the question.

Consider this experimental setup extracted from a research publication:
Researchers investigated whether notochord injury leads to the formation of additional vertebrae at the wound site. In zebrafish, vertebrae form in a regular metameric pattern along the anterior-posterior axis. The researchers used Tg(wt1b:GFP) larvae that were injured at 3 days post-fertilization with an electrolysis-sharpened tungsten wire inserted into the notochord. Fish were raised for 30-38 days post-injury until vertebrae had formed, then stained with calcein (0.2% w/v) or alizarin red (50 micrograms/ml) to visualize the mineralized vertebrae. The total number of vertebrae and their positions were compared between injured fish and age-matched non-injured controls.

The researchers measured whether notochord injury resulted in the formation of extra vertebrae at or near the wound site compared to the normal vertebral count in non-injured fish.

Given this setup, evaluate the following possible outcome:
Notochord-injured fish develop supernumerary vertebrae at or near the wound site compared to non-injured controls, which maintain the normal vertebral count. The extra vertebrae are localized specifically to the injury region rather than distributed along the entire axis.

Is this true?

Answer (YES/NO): YES